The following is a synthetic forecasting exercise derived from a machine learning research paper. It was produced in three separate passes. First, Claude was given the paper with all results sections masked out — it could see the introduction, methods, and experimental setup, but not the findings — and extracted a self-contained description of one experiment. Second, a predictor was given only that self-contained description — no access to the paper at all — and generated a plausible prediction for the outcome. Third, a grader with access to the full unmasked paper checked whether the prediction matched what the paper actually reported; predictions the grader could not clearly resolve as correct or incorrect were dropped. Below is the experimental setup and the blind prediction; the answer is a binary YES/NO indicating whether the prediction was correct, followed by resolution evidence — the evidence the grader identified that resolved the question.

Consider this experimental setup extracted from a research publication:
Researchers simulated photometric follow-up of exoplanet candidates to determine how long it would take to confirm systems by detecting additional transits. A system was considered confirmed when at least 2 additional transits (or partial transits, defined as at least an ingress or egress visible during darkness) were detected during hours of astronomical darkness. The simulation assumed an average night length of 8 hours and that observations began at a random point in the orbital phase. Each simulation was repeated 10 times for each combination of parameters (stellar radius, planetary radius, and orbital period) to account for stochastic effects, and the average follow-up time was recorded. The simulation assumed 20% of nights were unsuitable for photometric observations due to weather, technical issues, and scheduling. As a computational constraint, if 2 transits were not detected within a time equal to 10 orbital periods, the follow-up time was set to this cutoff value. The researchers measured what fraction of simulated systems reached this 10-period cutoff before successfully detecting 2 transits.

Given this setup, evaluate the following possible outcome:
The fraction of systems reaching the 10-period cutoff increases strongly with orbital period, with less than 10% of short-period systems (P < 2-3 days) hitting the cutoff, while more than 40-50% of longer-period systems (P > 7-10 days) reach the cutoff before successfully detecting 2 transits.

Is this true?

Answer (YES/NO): NO